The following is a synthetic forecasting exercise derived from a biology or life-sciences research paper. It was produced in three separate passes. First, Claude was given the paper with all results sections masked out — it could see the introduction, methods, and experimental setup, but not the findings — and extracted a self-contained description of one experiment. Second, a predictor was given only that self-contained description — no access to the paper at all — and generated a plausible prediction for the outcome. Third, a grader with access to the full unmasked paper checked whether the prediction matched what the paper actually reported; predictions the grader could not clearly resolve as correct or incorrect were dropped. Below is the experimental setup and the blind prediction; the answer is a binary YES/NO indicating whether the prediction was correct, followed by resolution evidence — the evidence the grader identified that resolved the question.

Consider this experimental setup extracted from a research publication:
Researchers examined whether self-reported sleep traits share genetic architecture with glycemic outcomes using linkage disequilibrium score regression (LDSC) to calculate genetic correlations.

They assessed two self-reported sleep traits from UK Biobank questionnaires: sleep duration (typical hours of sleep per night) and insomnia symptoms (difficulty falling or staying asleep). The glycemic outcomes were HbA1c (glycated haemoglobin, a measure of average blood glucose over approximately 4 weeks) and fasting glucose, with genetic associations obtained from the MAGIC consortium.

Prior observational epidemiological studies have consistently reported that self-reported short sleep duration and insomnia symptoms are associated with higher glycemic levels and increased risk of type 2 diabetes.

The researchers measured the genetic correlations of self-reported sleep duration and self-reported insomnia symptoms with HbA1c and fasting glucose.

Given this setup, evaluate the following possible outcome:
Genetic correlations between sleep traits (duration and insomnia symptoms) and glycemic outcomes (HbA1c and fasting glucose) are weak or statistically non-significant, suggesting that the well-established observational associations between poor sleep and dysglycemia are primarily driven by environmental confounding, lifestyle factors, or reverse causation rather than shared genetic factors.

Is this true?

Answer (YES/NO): YES